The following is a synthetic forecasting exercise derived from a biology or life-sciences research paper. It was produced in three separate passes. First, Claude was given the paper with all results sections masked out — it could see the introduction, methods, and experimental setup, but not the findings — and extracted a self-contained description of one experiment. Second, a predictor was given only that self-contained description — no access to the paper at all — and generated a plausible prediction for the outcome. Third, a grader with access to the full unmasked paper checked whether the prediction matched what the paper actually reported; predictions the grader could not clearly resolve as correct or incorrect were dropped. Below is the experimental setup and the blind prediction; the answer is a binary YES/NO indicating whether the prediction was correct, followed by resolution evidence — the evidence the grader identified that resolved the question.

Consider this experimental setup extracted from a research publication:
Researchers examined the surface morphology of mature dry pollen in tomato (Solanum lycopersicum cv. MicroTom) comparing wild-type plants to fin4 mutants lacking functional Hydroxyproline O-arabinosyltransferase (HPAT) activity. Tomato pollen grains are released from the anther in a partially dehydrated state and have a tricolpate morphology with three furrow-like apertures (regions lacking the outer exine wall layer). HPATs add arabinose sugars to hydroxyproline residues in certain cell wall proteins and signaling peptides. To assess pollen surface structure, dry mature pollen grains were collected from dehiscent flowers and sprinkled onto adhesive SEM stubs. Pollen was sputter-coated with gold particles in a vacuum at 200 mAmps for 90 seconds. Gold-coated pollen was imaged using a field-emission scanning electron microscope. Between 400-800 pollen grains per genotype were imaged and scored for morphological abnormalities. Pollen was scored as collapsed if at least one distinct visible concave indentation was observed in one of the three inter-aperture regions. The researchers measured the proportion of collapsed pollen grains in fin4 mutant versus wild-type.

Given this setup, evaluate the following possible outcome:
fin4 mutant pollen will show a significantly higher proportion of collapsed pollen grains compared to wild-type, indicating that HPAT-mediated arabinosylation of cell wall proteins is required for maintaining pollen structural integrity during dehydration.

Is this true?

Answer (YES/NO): YES